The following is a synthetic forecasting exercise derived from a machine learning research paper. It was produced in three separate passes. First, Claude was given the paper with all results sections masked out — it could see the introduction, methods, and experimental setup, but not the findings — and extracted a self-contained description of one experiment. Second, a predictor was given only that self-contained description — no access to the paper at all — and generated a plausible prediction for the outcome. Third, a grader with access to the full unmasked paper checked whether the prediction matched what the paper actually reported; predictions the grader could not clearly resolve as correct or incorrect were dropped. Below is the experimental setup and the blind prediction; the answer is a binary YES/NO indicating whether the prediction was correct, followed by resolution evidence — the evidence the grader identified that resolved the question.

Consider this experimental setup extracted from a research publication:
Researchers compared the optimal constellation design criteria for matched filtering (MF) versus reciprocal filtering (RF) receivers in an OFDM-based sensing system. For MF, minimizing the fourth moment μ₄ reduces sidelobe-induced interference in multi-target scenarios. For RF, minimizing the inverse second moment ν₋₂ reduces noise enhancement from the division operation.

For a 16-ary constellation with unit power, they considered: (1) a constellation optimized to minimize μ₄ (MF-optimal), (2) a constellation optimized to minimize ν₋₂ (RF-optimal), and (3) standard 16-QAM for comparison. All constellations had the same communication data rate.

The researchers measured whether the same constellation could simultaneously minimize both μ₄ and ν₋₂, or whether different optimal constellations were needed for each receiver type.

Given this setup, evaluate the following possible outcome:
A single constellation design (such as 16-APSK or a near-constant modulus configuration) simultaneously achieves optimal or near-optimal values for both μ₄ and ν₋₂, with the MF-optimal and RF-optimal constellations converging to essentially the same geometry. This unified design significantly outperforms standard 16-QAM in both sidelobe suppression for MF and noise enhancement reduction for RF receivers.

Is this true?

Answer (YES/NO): NO